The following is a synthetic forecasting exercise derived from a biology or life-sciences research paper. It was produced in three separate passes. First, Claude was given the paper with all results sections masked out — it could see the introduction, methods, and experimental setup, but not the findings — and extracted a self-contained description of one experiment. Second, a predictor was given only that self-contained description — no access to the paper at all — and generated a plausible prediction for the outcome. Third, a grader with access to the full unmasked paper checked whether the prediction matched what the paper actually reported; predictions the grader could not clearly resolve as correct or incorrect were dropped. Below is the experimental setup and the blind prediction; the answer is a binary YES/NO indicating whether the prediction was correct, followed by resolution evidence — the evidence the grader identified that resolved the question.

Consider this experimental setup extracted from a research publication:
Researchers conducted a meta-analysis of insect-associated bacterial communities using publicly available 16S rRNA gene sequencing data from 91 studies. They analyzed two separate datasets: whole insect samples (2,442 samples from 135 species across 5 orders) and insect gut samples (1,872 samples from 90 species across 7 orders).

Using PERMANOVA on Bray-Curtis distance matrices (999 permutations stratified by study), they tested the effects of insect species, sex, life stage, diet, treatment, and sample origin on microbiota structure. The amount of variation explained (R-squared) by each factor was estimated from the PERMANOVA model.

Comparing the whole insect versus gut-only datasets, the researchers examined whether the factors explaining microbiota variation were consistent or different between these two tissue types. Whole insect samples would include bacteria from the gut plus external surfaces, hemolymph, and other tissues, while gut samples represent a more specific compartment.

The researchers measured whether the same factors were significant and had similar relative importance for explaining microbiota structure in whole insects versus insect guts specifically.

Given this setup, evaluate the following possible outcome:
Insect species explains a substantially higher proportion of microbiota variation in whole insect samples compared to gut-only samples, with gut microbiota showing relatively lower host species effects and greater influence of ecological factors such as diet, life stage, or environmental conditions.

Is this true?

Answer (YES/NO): NO